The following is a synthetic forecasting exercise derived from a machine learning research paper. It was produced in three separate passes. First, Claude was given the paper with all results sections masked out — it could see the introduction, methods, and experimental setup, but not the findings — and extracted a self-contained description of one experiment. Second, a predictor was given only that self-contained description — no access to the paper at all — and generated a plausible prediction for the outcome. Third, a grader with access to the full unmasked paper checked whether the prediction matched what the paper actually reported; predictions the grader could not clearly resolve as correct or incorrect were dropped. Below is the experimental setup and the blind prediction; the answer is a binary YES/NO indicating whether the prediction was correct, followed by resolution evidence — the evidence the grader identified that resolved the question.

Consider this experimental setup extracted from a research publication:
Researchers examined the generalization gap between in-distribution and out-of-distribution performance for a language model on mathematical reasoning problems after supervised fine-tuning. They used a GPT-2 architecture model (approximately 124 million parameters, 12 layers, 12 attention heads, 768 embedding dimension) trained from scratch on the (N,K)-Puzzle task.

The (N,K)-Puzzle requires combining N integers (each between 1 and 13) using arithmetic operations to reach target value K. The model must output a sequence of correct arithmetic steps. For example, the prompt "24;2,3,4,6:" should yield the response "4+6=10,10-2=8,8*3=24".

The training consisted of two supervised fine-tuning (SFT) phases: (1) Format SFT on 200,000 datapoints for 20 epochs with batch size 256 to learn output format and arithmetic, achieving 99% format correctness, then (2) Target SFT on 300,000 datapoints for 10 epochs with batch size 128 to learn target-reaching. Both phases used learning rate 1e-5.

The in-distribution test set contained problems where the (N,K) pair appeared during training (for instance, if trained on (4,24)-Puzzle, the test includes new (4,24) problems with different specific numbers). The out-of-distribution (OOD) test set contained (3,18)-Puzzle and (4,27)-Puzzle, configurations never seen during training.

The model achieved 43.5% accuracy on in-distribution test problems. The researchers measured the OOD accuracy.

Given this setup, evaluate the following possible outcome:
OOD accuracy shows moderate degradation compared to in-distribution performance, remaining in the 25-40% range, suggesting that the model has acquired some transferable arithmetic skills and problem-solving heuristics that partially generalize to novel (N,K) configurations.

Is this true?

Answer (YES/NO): NO